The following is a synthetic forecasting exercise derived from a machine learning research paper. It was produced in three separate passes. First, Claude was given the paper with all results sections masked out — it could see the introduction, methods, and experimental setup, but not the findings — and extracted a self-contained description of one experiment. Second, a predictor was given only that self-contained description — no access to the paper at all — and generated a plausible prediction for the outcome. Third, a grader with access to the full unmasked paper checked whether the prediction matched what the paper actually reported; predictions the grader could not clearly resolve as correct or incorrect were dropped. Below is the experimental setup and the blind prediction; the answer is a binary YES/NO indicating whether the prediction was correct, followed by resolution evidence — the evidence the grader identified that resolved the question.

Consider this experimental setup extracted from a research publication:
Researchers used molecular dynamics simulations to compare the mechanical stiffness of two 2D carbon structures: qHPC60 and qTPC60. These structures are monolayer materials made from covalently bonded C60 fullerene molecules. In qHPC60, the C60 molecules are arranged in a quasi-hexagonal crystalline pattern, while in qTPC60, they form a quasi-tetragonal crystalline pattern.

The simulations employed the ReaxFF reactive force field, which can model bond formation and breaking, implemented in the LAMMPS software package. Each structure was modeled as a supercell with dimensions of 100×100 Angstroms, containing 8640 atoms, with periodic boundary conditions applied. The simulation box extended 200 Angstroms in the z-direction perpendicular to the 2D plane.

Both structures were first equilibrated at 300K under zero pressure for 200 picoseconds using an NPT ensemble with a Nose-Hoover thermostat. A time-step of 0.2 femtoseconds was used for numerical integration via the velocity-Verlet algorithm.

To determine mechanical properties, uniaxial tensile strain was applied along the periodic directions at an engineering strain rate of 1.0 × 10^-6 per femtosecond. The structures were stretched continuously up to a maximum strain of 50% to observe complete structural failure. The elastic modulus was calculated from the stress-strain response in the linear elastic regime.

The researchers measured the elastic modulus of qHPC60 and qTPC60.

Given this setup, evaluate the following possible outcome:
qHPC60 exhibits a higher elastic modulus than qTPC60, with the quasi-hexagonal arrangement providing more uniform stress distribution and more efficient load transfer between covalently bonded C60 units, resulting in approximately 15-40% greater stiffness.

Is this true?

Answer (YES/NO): NO